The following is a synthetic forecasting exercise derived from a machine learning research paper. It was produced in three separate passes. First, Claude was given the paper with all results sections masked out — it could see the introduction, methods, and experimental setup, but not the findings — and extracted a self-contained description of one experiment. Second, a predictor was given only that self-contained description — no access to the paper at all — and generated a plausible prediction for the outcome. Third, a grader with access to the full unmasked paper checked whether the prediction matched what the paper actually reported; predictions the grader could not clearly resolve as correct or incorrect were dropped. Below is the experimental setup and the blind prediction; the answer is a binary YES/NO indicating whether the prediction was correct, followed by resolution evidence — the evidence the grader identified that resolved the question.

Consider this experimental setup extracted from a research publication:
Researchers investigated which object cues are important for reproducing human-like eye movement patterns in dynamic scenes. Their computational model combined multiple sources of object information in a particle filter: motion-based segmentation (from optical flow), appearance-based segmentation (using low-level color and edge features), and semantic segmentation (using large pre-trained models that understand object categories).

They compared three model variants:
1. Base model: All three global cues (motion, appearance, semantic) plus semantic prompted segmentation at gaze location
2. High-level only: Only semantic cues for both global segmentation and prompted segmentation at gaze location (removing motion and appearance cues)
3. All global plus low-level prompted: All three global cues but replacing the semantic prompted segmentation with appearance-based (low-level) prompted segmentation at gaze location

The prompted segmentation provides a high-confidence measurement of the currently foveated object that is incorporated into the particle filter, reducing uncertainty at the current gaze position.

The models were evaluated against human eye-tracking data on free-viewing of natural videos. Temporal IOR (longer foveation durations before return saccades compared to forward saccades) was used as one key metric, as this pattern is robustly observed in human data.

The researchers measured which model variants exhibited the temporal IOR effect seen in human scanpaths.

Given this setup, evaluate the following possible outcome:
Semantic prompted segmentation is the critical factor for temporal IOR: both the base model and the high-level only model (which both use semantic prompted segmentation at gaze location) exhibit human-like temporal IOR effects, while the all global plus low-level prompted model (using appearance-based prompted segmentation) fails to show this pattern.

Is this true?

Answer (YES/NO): NO